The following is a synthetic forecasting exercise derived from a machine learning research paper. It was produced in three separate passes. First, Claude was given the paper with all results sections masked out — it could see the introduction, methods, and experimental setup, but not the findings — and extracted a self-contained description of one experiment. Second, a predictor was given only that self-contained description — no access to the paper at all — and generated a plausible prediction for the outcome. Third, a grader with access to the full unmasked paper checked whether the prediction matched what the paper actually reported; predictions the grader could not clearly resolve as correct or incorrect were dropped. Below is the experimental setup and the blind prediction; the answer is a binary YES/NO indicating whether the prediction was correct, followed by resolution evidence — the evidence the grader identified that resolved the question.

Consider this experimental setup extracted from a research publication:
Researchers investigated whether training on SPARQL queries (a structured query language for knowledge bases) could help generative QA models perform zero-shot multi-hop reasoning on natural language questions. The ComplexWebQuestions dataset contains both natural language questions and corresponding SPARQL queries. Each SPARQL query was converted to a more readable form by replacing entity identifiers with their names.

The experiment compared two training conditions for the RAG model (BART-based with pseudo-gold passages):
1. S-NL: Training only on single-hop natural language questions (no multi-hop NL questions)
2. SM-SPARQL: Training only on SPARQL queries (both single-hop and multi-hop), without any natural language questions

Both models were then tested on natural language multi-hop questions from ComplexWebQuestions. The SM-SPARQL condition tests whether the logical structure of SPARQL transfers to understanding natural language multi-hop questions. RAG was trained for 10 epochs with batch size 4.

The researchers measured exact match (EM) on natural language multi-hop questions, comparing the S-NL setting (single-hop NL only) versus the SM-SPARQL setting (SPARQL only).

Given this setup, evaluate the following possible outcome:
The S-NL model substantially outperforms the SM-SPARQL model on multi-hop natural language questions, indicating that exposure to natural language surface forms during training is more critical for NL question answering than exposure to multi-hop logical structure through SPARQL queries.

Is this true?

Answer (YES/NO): NO